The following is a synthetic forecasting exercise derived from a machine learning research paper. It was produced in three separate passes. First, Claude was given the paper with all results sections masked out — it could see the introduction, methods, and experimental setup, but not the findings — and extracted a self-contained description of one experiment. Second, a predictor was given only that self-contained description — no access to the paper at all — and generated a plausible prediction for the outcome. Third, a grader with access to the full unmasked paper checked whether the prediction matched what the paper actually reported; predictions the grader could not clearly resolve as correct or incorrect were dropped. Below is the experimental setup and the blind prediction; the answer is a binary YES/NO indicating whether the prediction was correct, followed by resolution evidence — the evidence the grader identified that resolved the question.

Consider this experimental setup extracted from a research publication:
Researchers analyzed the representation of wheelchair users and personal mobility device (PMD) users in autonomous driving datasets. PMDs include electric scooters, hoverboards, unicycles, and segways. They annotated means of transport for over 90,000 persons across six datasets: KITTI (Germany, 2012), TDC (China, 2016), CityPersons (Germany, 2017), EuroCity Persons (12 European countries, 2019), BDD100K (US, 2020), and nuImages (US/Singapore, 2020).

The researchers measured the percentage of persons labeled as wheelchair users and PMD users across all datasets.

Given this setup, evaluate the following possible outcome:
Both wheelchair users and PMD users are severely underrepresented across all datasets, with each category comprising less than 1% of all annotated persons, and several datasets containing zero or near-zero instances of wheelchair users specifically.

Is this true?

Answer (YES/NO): YES